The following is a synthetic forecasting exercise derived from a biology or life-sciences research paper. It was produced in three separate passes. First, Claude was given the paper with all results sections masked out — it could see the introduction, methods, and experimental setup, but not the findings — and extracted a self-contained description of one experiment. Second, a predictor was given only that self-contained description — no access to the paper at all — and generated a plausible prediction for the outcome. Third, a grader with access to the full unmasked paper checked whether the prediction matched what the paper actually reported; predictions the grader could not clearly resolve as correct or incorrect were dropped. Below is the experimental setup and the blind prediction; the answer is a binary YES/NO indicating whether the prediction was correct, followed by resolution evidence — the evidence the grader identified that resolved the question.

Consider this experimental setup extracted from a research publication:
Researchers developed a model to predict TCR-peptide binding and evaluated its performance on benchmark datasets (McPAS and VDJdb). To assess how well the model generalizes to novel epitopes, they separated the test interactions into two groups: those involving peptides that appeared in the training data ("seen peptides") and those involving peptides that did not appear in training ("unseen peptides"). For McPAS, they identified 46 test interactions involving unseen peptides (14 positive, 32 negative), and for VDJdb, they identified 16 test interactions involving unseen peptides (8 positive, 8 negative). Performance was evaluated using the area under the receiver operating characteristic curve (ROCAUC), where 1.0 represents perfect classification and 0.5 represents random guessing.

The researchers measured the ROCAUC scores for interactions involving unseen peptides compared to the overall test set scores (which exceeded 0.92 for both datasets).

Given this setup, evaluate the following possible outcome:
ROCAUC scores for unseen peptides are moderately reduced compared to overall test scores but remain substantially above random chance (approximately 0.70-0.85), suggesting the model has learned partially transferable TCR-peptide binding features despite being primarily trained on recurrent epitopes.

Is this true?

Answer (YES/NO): YES